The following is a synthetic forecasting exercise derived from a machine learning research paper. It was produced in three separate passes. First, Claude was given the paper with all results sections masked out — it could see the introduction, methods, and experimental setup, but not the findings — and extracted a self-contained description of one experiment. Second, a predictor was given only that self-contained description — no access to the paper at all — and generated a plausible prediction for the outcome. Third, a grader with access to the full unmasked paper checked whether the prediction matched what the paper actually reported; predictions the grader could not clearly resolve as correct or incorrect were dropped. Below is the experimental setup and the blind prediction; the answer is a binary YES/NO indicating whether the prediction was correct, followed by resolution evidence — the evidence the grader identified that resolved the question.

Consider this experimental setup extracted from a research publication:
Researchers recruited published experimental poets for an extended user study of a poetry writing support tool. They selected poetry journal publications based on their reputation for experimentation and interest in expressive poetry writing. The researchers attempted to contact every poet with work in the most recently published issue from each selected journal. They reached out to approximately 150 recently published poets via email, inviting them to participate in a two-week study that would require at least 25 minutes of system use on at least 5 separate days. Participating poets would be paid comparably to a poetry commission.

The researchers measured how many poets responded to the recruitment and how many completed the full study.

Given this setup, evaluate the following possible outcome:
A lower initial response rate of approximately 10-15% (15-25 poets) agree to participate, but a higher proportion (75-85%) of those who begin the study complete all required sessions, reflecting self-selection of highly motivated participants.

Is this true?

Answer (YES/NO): NO